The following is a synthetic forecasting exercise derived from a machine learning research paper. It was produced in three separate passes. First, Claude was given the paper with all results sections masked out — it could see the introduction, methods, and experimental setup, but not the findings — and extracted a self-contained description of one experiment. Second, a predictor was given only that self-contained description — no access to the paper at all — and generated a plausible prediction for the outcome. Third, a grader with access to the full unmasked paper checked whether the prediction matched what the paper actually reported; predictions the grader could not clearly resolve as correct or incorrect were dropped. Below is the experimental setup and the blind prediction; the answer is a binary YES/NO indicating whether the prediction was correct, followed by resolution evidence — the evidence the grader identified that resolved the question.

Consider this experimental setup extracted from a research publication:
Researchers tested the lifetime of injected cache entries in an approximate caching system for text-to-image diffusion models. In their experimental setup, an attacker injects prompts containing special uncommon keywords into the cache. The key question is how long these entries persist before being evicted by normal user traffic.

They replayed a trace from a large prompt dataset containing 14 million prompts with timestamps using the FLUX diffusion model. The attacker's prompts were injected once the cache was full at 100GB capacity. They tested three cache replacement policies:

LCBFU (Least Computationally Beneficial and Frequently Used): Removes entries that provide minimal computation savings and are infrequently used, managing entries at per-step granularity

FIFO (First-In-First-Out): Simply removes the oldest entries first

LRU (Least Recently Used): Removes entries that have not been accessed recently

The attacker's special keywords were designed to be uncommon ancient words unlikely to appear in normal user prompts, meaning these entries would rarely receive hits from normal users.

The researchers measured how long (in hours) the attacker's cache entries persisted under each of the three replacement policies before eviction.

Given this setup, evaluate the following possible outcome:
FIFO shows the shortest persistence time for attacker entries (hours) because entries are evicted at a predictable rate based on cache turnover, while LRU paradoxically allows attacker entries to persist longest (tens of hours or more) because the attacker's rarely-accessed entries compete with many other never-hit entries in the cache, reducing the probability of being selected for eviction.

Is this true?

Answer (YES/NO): NO